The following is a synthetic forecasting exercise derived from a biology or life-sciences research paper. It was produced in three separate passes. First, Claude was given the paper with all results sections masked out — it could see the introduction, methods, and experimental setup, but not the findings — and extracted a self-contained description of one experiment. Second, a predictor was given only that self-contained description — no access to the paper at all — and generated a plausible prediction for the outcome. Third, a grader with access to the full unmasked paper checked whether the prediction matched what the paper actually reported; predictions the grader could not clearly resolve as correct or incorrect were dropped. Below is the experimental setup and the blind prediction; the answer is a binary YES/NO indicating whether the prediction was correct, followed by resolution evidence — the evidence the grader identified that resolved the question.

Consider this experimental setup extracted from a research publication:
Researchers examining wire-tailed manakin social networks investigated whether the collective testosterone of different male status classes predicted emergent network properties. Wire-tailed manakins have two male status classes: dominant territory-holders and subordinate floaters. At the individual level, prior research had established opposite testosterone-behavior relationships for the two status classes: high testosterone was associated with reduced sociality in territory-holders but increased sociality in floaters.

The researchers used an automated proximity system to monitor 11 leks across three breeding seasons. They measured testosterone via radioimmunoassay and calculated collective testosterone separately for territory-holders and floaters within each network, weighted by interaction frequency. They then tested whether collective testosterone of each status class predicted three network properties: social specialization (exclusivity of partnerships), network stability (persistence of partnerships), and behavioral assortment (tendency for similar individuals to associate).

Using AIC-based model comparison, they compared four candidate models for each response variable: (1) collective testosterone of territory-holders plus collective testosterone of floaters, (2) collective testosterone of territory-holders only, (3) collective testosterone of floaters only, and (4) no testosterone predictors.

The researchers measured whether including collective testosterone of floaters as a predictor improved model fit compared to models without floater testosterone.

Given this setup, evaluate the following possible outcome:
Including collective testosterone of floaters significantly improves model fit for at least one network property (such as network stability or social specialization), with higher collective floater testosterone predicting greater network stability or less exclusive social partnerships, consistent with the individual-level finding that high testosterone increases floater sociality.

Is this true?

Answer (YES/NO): NO